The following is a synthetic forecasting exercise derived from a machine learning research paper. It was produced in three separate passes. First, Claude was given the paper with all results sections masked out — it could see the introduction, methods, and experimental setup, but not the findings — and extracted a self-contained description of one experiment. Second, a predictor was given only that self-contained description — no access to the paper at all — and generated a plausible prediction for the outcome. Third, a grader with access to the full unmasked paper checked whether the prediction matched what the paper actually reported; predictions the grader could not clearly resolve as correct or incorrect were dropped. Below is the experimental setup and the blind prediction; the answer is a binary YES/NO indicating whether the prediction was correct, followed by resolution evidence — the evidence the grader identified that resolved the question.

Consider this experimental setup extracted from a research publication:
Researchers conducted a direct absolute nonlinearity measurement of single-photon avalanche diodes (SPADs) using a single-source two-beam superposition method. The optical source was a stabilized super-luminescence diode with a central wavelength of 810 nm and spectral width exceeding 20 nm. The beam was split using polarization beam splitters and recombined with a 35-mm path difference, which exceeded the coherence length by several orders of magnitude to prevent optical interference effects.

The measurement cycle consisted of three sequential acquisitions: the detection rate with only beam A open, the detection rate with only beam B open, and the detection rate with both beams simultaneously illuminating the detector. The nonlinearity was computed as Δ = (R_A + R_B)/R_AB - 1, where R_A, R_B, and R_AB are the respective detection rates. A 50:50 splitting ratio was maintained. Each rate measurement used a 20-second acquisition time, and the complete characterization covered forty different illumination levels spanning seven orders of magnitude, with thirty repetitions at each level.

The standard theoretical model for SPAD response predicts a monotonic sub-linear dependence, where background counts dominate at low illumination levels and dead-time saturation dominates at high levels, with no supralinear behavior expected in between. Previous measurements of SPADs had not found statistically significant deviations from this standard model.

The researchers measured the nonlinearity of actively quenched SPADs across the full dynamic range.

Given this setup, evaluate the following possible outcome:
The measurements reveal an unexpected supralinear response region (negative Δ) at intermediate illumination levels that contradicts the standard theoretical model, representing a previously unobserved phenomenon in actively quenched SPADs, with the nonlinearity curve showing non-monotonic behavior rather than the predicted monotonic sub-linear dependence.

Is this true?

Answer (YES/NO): YES